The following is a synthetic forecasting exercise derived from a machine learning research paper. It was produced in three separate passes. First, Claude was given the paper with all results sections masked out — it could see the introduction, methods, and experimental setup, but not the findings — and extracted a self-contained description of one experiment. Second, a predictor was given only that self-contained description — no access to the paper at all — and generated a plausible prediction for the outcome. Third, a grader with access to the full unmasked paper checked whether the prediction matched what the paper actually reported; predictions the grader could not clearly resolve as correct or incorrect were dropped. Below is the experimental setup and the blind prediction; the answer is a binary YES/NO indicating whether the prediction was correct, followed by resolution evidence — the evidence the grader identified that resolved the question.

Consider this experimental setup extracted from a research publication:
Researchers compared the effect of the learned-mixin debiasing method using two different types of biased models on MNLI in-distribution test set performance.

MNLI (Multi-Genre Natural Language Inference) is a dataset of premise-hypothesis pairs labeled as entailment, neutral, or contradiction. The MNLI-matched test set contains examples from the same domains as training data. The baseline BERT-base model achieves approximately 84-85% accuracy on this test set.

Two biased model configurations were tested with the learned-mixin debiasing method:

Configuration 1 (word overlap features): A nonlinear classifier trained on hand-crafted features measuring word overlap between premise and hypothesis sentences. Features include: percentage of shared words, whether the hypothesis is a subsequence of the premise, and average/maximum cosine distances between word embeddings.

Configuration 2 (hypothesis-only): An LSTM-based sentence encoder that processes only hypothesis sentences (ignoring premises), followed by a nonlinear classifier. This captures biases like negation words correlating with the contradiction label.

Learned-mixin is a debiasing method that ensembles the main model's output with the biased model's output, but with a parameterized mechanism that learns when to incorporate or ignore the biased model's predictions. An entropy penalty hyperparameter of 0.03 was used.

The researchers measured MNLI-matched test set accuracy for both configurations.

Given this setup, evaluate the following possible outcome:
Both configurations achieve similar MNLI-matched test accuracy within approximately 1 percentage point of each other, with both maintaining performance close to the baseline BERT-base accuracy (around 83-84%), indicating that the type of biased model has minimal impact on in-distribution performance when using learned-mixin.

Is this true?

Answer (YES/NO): NO